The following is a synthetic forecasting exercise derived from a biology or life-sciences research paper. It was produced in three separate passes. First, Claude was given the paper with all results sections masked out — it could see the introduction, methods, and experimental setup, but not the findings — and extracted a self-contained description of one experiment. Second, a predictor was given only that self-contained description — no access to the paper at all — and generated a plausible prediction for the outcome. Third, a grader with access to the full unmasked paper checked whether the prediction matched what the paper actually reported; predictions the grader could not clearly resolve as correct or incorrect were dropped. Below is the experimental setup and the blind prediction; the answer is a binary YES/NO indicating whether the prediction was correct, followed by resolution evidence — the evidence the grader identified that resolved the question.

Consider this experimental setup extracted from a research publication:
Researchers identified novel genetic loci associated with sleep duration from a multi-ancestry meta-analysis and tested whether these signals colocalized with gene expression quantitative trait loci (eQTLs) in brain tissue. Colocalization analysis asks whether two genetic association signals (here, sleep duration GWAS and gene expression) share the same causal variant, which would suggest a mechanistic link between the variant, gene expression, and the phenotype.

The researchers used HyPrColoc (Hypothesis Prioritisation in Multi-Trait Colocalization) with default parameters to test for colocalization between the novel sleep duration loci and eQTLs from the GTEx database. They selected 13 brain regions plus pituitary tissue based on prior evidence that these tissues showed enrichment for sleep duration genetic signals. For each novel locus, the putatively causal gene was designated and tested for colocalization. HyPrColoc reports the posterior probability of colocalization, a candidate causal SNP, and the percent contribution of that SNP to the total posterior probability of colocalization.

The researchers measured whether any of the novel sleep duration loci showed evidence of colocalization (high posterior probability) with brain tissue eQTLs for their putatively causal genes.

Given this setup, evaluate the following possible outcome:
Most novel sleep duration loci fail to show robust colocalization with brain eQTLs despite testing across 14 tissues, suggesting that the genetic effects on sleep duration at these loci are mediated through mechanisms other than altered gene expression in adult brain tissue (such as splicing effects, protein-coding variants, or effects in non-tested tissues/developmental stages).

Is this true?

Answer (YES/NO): YES